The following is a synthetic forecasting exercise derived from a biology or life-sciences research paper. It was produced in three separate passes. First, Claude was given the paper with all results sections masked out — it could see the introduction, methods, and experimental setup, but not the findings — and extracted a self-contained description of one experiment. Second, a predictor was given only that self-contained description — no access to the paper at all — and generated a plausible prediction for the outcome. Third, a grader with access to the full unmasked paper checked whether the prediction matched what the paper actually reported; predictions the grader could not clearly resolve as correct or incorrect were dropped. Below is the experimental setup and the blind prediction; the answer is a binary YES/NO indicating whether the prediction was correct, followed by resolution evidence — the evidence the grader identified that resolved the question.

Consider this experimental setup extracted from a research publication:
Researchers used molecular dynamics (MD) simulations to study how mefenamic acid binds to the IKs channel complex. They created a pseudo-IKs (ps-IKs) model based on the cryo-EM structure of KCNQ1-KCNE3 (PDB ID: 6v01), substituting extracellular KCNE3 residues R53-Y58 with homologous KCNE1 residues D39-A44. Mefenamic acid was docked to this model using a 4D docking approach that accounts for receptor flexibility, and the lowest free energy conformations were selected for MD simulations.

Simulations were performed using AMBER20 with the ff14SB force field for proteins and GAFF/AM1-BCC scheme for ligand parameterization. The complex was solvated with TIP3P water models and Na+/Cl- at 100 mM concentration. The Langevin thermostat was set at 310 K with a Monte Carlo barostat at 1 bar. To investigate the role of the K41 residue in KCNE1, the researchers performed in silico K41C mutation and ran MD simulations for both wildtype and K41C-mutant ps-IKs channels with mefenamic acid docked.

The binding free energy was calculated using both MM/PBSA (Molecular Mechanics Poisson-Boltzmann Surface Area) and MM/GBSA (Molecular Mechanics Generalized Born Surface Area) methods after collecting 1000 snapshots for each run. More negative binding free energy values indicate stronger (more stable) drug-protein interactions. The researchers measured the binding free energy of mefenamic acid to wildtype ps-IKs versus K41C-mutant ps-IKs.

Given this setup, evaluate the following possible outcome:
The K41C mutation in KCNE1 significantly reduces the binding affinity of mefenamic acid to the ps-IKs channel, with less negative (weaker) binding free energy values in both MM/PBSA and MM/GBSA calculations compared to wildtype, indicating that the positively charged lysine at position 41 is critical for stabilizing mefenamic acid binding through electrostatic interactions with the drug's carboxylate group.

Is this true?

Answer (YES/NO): NO